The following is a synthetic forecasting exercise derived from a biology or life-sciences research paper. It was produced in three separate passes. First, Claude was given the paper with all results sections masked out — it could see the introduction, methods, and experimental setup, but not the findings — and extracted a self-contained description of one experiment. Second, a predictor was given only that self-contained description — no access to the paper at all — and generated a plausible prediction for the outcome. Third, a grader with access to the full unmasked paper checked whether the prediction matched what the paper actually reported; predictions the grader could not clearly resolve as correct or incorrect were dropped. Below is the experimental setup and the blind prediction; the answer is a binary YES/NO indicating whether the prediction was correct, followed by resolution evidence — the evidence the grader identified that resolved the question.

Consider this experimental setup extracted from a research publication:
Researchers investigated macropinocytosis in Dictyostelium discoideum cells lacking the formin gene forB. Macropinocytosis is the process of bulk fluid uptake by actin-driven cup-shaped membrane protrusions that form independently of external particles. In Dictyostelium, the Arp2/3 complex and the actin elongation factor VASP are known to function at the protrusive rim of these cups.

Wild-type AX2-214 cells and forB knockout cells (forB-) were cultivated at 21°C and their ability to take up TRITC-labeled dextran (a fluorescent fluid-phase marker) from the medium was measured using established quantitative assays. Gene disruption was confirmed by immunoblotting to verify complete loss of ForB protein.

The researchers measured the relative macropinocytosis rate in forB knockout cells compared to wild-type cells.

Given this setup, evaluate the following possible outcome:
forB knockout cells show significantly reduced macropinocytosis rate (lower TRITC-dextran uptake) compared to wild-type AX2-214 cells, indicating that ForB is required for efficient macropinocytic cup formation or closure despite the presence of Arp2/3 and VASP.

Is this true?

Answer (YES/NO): NO